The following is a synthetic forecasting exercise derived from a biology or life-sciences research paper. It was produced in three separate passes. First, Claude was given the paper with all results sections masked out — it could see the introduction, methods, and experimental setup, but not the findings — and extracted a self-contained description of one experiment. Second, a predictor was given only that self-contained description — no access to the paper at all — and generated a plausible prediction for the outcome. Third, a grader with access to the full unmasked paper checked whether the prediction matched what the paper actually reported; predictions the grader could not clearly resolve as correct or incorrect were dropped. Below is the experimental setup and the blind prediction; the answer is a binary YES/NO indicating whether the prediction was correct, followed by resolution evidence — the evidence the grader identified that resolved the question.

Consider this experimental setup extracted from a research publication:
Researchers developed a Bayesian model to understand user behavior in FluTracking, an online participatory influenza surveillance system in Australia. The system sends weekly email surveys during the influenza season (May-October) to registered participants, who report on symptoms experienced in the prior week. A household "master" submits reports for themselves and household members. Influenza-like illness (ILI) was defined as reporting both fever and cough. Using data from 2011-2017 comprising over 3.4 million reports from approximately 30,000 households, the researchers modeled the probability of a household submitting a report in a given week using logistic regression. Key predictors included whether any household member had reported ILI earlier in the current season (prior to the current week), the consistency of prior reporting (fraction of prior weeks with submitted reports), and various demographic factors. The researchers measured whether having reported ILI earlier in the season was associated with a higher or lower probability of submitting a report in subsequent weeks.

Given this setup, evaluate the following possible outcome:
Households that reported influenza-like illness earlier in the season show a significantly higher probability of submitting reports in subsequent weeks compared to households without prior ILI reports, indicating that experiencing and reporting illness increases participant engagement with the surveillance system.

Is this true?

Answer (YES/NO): YES